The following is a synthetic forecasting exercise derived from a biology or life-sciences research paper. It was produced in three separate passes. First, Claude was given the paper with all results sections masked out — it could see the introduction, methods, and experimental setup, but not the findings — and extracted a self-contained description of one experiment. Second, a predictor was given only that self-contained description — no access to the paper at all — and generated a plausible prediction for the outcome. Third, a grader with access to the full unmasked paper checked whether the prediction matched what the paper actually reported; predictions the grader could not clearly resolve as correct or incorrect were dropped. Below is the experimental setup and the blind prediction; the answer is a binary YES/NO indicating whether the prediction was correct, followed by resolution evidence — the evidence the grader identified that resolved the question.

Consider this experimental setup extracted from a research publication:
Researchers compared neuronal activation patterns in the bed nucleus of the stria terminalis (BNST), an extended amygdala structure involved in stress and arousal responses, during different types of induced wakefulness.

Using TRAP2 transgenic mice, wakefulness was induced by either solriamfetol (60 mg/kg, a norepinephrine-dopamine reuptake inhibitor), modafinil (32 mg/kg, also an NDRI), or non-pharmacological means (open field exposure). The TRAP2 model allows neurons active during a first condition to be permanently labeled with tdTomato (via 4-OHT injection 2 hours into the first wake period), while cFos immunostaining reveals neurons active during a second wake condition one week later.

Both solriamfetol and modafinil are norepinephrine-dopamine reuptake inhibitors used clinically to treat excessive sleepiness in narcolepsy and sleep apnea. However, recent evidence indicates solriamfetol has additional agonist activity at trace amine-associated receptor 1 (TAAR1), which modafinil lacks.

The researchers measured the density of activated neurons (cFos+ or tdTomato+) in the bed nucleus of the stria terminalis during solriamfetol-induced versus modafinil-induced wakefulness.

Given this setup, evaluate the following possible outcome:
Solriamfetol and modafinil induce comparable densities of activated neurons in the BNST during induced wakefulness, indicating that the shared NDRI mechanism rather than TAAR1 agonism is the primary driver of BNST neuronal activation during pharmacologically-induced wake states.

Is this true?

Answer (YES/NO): NO